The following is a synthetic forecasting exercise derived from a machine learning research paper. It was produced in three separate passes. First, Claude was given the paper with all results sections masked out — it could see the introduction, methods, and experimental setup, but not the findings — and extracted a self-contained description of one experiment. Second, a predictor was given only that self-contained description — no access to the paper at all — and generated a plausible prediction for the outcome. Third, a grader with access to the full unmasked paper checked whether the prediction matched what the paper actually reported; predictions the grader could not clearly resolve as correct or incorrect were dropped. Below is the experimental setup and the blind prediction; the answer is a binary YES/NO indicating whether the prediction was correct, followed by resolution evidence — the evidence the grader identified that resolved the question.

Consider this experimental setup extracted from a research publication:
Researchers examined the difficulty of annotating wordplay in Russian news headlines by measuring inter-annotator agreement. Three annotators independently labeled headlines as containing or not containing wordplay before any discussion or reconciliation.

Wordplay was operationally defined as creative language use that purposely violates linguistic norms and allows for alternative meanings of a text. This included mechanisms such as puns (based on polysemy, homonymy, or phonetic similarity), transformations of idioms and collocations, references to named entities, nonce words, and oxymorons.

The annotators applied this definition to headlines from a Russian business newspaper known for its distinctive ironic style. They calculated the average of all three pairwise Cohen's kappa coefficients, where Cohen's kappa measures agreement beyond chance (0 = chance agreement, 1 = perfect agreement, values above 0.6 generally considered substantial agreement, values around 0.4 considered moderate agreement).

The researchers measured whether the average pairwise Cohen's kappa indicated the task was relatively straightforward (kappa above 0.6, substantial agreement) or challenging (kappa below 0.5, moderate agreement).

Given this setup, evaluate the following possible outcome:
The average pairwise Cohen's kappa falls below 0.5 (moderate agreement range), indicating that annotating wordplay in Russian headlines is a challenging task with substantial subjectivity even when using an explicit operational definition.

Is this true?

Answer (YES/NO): YES